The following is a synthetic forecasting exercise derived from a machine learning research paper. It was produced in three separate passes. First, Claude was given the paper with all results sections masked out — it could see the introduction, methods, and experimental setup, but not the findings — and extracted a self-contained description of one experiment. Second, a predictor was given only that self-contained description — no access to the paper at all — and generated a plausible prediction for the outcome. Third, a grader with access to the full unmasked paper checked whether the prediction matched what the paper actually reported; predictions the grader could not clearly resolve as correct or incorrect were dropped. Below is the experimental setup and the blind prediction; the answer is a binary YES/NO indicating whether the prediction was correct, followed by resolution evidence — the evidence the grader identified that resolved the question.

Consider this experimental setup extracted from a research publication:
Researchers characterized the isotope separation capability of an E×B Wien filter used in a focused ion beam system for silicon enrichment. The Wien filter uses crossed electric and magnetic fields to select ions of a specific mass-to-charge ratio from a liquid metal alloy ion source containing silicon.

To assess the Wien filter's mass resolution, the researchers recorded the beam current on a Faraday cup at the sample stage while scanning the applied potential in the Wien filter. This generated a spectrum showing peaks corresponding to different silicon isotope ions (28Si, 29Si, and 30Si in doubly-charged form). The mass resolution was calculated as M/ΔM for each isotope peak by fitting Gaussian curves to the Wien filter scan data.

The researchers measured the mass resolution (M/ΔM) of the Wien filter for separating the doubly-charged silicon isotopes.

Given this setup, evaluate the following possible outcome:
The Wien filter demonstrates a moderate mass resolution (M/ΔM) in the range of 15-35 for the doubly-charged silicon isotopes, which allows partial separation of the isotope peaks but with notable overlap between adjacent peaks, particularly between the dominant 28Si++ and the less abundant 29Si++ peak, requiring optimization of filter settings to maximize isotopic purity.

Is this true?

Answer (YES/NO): NO